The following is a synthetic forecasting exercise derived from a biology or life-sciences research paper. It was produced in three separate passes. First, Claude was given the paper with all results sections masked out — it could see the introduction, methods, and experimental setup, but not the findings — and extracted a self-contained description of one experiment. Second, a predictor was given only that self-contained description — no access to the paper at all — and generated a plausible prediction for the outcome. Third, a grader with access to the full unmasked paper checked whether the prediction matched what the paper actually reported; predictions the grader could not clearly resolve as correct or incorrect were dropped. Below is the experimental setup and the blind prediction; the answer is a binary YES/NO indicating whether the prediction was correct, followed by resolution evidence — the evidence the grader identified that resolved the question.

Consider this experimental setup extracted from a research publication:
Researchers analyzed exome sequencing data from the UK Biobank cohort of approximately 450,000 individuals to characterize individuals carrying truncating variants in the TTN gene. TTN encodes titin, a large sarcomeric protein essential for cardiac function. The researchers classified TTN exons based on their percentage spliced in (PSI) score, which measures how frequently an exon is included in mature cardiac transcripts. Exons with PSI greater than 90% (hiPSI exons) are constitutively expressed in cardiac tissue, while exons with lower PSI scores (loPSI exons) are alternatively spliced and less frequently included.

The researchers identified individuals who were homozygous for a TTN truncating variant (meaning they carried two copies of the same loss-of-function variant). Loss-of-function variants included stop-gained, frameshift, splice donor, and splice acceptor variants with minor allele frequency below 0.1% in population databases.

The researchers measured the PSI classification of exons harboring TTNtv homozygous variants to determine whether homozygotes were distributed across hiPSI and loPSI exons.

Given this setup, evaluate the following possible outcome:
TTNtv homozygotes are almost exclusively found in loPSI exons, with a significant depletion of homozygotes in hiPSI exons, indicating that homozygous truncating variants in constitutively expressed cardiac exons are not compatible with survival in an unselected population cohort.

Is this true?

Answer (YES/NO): YES